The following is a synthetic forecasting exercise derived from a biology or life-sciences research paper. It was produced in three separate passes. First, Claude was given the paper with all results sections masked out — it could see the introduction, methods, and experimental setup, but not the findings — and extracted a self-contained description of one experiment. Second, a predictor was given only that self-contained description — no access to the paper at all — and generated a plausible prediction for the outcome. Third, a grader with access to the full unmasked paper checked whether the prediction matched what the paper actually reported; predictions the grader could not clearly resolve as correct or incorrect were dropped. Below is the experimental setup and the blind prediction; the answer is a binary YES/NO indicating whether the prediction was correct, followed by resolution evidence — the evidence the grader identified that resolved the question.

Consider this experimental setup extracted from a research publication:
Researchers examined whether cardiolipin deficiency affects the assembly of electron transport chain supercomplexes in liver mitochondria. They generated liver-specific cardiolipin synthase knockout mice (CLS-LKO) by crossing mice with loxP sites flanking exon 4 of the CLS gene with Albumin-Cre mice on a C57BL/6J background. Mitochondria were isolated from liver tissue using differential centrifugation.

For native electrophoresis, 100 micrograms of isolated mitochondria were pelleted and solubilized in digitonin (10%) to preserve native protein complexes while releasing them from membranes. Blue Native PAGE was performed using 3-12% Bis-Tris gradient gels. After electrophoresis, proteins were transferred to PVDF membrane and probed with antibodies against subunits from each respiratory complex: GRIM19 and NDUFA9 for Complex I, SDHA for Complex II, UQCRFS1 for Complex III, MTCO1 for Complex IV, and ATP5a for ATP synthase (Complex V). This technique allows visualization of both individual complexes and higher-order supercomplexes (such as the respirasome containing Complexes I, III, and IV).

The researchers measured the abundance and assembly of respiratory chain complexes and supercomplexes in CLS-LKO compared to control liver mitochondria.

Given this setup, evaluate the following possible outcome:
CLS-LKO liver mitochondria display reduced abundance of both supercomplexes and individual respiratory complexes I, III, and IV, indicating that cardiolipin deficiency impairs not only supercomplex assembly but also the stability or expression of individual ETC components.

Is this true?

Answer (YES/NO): NO